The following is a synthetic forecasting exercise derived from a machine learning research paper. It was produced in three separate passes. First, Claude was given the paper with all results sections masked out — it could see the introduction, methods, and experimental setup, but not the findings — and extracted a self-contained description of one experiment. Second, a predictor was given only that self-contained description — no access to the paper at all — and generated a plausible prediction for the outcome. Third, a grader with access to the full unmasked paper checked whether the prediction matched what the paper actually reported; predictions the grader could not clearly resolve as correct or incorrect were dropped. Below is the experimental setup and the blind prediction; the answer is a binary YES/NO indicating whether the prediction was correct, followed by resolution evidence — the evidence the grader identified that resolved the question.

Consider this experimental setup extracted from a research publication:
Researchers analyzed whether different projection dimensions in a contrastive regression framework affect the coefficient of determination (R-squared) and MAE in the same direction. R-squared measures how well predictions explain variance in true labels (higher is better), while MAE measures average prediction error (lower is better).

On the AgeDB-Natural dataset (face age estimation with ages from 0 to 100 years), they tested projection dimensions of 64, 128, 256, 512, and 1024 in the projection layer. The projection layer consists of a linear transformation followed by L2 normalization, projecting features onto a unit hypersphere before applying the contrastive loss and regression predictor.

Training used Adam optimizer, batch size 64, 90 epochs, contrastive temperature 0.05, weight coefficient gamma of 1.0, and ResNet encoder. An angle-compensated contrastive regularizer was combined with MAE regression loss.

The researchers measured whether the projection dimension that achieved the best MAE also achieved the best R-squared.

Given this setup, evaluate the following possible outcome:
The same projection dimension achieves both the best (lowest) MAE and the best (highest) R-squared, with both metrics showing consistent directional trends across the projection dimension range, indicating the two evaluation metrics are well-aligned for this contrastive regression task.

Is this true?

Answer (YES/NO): YES